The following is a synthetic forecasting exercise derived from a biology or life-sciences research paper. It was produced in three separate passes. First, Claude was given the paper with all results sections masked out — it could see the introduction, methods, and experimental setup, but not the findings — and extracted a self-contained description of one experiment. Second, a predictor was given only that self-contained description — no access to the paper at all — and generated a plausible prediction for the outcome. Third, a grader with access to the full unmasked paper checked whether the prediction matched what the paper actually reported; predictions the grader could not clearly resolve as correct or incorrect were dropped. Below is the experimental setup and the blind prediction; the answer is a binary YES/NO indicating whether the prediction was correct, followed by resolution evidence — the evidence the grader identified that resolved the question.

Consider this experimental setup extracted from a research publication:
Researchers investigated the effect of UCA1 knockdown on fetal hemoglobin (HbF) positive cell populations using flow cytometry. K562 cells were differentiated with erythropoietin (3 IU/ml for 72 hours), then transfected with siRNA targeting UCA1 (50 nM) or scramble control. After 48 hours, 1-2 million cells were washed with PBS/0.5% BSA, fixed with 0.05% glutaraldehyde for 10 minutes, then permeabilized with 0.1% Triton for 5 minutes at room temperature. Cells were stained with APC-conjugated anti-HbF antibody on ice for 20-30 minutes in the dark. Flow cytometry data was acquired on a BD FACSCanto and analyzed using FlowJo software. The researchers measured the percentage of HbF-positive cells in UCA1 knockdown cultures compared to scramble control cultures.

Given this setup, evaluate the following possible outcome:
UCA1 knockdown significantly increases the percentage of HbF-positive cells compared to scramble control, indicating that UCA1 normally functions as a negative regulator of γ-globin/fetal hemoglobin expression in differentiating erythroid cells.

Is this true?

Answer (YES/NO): YES